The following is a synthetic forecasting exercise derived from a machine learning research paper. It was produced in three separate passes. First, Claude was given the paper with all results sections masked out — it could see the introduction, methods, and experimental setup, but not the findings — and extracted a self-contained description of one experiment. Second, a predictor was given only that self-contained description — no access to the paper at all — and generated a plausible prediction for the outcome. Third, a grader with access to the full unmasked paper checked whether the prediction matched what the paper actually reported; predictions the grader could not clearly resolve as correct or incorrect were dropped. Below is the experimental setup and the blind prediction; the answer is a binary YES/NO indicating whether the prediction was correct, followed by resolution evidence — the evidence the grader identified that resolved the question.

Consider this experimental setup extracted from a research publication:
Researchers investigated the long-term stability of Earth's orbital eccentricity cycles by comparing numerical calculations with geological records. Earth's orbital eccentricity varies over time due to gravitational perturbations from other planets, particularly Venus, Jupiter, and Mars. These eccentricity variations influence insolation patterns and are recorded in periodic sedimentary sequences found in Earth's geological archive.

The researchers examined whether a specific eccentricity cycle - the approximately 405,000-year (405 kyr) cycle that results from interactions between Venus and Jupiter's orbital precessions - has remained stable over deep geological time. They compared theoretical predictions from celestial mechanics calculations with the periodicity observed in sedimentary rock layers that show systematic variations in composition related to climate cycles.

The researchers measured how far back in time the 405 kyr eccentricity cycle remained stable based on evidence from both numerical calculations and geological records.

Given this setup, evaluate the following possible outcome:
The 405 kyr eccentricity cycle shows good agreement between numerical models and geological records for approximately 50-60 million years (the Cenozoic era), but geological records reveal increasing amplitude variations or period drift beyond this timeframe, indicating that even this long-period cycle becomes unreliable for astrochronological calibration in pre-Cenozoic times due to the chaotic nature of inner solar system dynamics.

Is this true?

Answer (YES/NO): NO